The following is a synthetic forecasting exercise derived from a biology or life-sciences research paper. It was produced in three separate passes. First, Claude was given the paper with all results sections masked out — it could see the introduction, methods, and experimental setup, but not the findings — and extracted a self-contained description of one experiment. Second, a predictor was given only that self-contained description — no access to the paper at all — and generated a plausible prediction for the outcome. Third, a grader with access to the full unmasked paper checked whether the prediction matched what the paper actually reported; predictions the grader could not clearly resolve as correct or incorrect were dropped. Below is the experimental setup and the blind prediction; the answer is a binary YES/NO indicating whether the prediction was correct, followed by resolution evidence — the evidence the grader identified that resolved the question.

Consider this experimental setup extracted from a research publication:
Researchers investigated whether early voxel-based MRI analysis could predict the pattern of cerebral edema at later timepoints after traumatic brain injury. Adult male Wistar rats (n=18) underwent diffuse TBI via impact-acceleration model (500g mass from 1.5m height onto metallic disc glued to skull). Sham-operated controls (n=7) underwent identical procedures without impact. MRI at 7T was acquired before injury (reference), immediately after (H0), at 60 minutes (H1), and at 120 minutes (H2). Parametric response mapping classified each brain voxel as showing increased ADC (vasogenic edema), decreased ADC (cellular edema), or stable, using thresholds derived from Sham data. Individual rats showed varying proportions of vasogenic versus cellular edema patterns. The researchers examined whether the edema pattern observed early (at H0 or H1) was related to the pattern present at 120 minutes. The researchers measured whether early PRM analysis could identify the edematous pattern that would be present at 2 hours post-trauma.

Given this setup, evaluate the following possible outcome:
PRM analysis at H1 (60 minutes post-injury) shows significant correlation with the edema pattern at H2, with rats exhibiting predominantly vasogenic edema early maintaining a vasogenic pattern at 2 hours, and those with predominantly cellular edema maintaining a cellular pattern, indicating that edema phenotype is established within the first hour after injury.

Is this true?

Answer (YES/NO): NO